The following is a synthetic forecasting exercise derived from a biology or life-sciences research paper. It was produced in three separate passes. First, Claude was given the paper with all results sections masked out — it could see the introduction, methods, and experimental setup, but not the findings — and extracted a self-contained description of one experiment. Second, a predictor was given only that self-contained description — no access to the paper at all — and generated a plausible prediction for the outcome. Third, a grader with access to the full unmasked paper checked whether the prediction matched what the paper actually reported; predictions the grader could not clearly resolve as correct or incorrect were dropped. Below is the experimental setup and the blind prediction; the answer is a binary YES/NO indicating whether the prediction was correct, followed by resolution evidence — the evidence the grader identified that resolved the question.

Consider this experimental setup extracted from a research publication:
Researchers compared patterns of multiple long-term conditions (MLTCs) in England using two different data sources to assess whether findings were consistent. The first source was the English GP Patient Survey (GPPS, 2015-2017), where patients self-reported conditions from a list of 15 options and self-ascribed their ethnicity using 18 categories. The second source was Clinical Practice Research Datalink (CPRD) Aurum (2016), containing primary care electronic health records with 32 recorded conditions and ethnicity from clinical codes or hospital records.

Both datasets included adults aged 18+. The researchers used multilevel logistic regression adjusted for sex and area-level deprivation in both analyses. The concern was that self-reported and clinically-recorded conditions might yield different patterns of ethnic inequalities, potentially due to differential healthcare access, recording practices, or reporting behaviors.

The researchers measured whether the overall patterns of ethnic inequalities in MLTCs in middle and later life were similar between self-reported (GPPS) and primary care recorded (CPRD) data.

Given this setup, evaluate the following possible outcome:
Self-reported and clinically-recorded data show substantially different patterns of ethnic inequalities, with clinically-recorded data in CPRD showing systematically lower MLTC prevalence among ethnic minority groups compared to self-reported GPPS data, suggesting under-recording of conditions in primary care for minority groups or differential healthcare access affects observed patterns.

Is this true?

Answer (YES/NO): NO